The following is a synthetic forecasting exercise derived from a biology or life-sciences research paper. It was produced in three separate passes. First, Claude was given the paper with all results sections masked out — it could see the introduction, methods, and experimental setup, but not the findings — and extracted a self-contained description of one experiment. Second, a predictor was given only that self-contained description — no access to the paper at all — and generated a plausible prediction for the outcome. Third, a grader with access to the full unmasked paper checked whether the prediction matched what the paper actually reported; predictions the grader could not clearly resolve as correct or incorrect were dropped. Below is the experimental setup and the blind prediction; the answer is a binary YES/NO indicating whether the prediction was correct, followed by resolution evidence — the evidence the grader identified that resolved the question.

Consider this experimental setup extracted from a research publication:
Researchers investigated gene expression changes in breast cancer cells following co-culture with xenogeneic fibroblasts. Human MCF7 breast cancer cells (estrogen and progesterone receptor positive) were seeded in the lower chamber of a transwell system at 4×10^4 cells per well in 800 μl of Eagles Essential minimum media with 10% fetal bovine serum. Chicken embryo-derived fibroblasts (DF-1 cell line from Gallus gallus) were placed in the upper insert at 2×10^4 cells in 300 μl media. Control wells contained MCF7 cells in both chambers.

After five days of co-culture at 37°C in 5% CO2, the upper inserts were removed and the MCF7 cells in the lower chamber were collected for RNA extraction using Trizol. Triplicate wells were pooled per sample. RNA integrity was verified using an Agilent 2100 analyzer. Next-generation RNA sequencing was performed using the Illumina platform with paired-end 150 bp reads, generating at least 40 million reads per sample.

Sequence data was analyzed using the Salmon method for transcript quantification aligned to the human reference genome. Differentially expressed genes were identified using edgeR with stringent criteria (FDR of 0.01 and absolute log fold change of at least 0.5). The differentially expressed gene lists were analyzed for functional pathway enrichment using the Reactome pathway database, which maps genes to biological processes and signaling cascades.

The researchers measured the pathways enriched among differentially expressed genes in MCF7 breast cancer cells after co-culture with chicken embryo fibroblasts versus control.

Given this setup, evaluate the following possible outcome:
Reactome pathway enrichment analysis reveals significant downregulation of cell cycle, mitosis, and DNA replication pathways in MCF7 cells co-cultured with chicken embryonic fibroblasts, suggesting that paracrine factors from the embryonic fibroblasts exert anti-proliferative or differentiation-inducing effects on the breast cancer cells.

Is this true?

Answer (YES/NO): NO